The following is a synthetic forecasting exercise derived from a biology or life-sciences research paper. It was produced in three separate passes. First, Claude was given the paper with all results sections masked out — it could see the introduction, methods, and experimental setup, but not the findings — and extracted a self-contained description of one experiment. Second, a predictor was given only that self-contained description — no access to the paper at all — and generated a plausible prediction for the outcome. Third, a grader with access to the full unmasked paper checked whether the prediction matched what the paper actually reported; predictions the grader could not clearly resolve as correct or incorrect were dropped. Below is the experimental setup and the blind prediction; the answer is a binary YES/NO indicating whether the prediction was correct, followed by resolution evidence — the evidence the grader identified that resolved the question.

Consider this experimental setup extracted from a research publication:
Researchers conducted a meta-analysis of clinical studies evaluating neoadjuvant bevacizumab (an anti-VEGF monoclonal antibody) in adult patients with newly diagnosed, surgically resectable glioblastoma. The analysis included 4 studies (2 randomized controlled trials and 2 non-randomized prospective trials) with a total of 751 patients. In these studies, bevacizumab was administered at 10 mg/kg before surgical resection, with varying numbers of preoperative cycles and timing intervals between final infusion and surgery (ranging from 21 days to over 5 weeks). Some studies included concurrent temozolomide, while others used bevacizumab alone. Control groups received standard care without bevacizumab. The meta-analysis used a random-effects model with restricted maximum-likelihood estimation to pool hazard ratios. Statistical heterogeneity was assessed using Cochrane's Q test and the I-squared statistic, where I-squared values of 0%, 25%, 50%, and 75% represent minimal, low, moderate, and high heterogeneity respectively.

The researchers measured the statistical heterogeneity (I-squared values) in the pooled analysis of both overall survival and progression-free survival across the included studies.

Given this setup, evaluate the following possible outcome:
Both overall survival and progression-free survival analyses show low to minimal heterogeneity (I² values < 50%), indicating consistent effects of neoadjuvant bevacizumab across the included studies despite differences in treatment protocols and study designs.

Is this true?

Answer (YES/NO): YES